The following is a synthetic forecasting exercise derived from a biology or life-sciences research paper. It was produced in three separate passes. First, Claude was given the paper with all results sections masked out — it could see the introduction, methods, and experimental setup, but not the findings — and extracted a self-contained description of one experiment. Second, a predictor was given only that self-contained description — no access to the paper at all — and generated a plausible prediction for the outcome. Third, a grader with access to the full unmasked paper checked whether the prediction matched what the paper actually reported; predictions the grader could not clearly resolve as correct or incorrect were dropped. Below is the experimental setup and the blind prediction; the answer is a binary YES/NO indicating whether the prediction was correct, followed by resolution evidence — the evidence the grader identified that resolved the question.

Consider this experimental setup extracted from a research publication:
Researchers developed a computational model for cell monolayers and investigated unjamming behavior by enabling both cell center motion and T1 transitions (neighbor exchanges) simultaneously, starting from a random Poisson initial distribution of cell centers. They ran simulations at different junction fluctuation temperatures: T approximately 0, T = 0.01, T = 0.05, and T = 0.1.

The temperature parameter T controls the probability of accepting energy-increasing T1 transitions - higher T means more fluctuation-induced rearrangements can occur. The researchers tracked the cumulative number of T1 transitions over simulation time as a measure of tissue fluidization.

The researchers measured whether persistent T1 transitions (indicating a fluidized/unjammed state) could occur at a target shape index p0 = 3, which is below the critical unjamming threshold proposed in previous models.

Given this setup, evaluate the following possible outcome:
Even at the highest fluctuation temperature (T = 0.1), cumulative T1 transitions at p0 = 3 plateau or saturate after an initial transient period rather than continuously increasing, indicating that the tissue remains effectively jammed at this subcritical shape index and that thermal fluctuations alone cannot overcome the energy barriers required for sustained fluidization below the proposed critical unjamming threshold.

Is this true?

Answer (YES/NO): NO